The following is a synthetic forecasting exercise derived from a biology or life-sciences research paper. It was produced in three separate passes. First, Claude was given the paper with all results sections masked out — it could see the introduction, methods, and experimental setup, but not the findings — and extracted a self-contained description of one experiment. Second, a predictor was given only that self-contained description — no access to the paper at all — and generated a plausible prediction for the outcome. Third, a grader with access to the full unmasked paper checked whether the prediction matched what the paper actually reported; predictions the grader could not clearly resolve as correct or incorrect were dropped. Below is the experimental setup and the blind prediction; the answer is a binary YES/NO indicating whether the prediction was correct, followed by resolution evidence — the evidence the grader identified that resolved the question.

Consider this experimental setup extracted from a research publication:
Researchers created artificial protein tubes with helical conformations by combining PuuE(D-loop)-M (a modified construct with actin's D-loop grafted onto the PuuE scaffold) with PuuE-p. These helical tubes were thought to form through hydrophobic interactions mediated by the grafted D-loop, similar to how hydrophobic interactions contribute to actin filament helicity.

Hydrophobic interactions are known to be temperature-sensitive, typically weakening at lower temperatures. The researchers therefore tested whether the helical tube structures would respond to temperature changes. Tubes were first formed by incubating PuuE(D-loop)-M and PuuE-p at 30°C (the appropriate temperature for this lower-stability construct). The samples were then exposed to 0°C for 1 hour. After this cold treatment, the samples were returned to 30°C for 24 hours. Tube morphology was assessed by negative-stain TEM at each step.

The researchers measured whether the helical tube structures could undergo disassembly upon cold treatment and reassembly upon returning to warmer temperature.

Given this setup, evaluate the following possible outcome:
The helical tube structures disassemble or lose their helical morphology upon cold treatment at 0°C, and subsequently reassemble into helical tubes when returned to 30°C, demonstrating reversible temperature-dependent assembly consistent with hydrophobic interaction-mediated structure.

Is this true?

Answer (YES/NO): YES